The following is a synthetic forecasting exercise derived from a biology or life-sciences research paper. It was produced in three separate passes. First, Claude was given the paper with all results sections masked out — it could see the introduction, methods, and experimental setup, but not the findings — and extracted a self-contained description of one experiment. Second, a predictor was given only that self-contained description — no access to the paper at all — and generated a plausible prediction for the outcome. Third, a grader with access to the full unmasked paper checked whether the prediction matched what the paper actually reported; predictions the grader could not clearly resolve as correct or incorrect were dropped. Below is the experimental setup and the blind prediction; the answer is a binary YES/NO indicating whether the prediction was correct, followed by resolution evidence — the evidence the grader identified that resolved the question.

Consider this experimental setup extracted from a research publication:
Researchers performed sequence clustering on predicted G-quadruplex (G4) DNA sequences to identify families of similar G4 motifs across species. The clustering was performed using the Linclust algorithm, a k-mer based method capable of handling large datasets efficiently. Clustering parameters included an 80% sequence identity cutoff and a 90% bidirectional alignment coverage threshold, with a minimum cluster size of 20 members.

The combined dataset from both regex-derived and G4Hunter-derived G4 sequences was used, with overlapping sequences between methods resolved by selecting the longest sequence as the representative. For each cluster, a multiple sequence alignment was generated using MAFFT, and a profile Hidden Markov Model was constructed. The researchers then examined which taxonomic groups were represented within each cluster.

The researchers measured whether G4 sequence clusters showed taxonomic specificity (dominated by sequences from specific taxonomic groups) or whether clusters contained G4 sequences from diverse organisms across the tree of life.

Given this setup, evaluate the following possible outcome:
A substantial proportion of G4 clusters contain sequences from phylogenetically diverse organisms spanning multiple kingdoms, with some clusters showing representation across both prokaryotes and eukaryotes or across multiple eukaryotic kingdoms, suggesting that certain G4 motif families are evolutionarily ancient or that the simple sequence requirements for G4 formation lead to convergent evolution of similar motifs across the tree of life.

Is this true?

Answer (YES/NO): NO